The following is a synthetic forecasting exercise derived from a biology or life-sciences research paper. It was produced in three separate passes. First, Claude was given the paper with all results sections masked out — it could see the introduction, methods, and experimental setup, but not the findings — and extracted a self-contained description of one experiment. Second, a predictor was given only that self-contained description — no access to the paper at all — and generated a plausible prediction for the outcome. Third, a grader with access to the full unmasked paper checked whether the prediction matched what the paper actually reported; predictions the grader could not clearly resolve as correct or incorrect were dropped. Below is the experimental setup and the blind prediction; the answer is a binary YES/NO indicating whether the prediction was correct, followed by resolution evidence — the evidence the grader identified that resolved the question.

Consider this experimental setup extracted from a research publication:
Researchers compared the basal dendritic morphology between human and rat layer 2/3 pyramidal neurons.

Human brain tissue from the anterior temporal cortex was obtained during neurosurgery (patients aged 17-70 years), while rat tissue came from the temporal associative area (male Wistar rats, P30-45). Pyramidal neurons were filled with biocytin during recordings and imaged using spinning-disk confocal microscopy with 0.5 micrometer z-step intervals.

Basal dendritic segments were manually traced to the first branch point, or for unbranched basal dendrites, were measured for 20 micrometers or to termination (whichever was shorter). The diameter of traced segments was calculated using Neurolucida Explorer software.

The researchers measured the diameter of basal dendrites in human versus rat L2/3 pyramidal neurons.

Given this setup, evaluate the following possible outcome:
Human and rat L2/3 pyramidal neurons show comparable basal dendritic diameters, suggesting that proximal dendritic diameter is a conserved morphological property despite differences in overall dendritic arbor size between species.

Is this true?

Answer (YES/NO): NO